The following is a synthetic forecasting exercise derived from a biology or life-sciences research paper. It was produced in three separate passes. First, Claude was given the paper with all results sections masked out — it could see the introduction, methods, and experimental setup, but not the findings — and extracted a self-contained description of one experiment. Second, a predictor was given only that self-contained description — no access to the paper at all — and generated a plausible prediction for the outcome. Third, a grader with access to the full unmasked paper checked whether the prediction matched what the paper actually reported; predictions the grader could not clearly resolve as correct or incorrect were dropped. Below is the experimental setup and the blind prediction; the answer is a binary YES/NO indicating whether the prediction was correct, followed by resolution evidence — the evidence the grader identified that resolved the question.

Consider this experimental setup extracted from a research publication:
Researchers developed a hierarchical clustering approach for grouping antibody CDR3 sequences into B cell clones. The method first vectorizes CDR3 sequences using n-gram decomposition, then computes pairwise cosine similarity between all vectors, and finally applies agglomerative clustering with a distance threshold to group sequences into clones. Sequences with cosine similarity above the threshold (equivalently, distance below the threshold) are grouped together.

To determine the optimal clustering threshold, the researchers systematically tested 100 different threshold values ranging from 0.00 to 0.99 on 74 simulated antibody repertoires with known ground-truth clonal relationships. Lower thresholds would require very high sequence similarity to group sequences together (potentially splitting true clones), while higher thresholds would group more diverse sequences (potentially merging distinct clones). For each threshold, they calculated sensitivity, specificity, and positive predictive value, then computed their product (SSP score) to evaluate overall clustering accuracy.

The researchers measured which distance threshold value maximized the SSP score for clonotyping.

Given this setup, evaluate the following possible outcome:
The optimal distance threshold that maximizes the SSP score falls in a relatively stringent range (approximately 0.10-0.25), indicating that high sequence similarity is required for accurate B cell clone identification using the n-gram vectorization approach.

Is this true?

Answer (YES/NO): NO